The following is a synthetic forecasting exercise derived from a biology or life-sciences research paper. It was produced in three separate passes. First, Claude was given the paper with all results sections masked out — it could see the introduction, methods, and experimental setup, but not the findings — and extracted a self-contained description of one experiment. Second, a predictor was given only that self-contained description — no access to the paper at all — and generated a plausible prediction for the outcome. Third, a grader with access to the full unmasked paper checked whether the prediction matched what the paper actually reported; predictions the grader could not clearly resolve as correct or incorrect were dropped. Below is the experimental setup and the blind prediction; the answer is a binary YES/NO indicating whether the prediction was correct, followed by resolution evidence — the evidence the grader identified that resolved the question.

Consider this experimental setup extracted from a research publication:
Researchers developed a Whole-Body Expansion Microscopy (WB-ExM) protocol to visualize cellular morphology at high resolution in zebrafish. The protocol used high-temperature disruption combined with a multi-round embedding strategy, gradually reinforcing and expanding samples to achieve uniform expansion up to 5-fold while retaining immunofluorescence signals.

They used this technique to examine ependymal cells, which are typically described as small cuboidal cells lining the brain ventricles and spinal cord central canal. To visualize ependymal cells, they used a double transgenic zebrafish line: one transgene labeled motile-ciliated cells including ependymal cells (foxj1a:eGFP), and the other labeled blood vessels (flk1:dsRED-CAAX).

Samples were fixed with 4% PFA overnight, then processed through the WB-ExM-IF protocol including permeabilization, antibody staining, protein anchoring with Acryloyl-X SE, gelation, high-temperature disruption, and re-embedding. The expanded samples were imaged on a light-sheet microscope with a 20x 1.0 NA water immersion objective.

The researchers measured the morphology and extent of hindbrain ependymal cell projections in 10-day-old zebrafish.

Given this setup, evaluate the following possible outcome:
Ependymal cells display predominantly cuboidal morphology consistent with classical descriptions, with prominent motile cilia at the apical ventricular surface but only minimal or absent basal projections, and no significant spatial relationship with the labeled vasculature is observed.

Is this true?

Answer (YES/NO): NO